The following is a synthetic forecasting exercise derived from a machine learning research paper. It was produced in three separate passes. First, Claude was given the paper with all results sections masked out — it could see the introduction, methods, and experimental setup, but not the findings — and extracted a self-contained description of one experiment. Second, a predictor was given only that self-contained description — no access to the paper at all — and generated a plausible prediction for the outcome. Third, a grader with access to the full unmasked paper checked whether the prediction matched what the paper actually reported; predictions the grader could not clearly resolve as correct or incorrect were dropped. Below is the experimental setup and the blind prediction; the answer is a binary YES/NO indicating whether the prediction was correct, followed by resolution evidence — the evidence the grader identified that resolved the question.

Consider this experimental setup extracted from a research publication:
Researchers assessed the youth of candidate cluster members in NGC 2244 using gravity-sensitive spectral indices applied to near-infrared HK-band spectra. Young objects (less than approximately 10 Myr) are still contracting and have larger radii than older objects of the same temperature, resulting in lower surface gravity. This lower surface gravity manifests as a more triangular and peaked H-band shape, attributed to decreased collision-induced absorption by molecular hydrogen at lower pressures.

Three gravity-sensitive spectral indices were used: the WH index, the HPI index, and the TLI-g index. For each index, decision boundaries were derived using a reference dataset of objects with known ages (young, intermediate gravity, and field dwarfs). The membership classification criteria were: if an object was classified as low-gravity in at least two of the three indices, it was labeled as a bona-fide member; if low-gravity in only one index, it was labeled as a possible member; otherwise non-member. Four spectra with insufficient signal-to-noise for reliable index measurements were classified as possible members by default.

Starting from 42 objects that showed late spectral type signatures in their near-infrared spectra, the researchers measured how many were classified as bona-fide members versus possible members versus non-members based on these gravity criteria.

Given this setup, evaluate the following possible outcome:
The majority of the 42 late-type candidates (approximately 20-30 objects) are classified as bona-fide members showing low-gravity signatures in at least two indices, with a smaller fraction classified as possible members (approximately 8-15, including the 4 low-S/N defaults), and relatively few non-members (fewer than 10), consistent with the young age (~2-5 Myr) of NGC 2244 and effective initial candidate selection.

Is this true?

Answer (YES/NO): YES